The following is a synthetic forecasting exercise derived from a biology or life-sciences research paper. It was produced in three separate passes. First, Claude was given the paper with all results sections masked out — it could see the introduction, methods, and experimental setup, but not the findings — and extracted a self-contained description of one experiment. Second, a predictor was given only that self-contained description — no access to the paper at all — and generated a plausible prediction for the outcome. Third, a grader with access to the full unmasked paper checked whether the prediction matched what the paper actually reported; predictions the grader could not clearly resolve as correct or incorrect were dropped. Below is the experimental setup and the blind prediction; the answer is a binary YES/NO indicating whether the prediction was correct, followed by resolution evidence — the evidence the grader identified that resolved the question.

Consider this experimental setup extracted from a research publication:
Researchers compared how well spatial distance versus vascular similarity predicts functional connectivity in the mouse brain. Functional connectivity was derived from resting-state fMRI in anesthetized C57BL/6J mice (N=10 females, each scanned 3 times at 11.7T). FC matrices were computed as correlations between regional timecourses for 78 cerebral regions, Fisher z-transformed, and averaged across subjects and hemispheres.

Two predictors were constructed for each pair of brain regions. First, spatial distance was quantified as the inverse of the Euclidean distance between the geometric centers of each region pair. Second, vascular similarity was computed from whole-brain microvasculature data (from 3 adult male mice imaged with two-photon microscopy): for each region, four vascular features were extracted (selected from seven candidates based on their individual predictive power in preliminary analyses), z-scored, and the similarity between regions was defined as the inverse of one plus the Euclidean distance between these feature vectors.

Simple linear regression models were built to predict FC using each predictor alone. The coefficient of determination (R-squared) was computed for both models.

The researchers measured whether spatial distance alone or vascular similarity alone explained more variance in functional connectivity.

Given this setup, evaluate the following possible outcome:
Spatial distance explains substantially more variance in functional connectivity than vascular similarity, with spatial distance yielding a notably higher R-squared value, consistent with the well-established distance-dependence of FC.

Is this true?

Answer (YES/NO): YES